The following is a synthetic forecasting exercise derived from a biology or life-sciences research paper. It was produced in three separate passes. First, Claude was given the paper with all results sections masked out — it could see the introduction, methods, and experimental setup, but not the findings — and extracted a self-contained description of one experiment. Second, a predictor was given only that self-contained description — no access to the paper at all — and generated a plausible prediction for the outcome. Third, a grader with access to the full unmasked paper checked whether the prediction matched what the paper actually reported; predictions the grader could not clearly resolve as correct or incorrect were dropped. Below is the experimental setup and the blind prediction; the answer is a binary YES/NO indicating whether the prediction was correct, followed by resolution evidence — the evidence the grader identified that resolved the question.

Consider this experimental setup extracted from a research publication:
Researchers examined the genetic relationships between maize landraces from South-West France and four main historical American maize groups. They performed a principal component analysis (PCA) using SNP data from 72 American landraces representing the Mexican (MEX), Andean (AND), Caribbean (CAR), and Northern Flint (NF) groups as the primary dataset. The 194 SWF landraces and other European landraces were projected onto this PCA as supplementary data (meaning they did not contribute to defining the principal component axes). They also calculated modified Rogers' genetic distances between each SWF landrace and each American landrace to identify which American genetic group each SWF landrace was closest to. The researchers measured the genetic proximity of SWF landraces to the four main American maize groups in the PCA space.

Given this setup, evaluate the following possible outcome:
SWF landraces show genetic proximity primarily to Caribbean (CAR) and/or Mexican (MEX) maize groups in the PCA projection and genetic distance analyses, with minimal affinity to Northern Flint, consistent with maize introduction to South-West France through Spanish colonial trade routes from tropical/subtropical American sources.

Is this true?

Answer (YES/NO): NO